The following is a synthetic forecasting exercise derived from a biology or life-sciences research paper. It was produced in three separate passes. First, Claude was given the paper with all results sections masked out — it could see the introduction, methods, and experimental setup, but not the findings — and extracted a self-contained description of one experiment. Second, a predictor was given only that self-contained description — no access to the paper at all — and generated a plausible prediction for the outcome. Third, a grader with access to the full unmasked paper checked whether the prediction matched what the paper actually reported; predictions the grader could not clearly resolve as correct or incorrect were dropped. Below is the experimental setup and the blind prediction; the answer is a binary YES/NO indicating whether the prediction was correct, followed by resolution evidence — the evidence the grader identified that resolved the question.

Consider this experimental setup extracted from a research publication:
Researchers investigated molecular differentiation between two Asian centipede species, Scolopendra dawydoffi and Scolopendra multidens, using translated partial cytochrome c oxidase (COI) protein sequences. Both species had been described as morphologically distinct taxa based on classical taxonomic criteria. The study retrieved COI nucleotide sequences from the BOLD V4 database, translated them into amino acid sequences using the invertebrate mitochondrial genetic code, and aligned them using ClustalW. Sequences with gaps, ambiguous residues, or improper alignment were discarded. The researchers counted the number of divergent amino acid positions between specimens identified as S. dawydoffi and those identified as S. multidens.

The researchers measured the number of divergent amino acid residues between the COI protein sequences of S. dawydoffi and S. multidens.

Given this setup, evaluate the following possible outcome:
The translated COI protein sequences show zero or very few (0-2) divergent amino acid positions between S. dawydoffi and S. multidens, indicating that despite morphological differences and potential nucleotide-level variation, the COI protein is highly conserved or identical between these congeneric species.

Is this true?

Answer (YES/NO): NO